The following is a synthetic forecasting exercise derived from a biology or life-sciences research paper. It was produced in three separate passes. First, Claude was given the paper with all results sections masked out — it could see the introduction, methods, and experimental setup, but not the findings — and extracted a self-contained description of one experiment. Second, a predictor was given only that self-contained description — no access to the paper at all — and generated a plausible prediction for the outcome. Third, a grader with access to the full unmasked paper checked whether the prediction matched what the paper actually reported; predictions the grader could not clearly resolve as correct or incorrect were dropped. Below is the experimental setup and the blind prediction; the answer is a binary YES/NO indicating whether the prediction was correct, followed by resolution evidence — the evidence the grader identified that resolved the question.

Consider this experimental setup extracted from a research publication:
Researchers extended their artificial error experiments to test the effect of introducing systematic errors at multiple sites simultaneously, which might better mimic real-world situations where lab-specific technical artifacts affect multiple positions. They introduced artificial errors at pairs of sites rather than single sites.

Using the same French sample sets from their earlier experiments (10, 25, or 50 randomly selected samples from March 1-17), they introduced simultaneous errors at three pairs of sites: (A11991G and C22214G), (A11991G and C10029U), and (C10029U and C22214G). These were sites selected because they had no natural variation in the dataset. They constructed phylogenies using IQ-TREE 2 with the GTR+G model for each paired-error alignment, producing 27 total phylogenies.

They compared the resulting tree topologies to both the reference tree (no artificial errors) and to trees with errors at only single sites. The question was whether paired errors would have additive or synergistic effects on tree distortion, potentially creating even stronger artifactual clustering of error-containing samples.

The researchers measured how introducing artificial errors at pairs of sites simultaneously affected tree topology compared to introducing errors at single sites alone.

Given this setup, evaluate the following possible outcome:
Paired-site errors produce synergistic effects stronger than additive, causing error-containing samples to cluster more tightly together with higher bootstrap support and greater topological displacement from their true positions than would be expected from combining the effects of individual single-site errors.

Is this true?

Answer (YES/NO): NO